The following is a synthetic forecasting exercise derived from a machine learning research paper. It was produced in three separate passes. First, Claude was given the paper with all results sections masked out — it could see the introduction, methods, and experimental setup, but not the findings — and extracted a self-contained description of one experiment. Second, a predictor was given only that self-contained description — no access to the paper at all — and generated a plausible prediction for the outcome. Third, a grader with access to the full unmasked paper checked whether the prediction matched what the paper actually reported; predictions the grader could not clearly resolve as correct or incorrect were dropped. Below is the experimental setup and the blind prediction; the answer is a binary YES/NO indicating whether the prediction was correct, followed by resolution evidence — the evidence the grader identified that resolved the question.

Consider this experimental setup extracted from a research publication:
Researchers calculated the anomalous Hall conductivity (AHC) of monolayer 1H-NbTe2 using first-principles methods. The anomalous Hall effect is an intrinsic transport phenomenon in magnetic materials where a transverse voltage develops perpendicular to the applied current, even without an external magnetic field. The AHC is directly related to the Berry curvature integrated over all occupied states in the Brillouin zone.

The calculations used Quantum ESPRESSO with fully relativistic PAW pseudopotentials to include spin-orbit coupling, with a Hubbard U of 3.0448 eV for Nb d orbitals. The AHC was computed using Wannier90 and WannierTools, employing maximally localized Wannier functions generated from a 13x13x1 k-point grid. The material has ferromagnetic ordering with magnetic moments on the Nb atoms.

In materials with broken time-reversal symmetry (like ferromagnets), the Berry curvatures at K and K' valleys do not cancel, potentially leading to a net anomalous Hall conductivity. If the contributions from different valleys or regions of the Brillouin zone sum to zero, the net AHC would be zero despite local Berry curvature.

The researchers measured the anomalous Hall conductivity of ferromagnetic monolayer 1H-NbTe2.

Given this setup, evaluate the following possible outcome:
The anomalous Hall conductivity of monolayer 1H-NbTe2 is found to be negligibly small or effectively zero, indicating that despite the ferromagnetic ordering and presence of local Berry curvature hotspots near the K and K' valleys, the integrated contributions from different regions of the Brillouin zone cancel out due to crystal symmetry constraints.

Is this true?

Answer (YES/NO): NO